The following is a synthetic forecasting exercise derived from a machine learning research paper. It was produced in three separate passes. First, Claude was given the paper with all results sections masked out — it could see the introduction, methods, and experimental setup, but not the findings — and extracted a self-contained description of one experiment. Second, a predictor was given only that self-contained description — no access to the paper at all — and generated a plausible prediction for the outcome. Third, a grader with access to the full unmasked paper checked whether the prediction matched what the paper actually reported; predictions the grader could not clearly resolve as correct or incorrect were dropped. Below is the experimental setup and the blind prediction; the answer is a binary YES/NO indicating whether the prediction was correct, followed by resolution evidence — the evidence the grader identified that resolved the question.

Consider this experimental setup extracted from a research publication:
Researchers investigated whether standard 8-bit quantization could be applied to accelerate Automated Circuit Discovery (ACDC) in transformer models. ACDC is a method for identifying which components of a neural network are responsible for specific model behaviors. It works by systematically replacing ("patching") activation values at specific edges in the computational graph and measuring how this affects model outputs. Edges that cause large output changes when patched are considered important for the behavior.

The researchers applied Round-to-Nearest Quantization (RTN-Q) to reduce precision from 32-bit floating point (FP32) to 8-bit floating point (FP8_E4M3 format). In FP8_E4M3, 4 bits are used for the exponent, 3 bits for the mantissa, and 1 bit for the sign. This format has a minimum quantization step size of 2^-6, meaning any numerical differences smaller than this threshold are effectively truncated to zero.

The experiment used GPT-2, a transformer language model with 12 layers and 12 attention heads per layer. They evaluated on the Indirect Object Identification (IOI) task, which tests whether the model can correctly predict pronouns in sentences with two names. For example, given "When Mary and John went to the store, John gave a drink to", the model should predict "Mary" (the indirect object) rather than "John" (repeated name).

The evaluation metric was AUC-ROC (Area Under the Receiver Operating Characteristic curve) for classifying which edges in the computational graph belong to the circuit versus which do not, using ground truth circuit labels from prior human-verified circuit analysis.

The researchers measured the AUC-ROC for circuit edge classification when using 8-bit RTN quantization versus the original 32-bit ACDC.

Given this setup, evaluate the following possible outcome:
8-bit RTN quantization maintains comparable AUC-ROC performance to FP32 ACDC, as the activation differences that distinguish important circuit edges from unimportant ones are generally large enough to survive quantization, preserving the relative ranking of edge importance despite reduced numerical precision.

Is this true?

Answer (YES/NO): NO